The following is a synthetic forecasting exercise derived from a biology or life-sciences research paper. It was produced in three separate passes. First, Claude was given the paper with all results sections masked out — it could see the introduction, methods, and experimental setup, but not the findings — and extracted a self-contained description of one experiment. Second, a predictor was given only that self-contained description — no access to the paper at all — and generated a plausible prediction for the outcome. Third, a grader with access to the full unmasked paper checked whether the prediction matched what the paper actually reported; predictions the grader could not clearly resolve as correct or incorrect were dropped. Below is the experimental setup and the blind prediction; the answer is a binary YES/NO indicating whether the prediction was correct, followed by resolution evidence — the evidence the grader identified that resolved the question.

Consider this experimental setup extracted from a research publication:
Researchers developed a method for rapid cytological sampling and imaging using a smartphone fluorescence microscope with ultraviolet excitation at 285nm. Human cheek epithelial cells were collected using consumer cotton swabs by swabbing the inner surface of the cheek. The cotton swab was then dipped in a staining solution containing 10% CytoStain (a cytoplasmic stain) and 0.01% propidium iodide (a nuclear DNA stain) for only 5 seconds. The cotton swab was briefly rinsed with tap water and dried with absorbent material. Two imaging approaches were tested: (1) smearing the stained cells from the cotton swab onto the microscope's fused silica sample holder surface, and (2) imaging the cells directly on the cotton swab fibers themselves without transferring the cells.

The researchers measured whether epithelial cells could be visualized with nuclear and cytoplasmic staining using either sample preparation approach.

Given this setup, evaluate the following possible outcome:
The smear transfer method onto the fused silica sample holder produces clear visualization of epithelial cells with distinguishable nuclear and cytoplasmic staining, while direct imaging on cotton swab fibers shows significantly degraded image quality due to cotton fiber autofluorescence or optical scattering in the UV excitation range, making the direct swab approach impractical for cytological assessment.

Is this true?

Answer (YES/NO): NO